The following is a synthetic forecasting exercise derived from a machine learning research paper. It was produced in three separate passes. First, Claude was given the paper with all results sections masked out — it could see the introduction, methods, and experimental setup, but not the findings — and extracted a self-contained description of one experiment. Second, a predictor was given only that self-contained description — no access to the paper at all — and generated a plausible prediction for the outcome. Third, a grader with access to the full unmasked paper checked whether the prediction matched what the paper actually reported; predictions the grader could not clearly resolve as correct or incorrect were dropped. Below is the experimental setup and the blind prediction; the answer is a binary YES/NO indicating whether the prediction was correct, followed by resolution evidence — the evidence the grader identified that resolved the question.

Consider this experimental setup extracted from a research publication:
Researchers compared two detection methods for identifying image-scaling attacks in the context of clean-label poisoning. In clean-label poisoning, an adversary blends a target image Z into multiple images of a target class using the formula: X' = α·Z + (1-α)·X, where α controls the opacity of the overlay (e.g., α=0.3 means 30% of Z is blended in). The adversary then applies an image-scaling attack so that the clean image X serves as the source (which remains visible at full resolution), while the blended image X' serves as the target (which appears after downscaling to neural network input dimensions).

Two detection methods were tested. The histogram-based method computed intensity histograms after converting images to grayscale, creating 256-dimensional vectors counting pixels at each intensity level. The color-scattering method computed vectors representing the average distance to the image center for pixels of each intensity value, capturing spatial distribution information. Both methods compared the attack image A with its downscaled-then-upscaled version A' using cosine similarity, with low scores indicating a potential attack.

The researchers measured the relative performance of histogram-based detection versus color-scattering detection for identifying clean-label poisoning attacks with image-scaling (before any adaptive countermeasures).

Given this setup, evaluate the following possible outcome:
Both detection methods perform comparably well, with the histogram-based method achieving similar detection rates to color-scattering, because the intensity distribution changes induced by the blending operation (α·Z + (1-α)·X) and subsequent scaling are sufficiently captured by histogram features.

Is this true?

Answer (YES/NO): NO